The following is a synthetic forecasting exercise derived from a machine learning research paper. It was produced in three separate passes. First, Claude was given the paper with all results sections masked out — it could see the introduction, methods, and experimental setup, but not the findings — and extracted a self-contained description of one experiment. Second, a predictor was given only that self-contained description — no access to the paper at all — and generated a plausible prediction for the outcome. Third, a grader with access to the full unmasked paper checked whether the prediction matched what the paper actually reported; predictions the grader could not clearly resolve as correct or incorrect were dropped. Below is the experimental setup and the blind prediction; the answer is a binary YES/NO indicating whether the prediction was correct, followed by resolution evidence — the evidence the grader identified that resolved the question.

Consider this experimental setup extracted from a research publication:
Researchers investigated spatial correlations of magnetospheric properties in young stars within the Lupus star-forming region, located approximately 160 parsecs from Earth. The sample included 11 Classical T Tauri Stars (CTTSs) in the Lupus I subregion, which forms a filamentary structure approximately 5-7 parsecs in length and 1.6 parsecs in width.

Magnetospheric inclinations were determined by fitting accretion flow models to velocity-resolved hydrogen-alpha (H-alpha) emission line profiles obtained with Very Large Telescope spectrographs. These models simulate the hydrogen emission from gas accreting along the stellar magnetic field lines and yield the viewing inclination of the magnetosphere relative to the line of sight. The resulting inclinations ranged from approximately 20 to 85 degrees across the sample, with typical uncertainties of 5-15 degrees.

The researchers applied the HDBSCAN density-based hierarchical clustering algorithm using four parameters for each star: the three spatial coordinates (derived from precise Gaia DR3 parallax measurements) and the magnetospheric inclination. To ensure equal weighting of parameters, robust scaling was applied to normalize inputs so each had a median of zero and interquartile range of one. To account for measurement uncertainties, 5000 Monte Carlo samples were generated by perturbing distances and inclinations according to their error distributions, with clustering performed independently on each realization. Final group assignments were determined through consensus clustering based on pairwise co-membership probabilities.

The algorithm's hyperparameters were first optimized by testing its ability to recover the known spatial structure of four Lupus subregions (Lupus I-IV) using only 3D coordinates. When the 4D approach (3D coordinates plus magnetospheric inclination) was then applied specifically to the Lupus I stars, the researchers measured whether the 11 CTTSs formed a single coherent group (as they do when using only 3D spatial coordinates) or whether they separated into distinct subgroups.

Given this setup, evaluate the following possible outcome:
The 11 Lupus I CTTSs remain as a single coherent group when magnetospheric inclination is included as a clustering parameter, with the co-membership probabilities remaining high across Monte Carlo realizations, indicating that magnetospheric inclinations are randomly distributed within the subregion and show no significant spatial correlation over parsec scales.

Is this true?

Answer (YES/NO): NO